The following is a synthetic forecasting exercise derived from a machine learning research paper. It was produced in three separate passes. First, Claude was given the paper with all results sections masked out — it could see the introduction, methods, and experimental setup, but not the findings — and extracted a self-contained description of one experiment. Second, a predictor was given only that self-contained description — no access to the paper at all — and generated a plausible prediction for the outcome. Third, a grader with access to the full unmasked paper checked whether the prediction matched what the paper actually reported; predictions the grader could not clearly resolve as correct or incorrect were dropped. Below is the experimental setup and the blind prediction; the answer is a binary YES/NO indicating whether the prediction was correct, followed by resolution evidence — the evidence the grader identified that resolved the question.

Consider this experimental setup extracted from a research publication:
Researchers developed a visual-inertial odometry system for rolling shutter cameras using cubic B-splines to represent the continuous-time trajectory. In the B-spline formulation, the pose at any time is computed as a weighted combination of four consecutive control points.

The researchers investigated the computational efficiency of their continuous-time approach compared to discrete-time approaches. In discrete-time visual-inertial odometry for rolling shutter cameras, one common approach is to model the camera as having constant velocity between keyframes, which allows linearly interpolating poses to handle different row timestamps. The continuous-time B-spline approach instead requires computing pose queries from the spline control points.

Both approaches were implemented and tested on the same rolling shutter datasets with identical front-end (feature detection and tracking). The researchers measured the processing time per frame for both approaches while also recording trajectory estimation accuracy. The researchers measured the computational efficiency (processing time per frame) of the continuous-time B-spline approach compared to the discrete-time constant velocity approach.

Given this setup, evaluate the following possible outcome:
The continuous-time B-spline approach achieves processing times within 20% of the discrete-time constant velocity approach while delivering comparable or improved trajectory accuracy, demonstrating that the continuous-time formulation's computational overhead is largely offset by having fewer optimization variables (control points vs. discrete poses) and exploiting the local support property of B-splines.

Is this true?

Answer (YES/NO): NO